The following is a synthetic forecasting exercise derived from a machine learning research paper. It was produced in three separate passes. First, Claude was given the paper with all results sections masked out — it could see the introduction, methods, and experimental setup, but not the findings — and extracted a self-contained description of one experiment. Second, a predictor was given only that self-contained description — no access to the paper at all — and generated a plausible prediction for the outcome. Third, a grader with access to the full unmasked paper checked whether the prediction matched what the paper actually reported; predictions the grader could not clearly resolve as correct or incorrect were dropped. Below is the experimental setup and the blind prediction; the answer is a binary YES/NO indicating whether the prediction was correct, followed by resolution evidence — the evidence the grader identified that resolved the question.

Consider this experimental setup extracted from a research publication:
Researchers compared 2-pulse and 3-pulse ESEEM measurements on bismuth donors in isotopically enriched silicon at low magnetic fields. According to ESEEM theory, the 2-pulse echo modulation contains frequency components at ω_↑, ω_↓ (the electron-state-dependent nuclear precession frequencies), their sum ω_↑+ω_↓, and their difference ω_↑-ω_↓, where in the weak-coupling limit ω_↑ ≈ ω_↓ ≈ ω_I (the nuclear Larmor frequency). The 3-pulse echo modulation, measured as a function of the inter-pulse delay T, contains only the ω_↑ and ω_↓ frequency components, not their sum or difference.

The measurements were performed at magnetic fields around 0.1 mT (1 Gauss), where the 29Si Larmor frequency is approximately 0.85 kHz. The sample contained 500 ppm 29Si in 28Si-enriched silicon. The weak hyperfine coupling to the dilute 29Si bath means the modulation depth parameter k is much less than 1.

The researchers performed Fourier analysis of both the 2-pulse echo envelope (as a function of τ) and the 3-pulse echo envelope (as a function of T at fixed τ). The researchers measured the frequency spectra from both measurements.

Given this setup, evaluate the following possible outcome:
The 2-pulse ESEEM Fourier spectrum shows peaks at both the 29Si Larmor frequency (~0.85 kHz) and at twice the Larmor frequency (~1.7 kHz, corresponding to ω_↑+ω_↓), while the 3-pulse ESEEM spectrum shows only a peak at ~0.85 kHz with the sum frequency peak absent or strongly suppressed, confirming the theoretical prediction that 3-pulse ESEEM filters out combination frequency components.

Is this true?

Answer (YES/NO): YES